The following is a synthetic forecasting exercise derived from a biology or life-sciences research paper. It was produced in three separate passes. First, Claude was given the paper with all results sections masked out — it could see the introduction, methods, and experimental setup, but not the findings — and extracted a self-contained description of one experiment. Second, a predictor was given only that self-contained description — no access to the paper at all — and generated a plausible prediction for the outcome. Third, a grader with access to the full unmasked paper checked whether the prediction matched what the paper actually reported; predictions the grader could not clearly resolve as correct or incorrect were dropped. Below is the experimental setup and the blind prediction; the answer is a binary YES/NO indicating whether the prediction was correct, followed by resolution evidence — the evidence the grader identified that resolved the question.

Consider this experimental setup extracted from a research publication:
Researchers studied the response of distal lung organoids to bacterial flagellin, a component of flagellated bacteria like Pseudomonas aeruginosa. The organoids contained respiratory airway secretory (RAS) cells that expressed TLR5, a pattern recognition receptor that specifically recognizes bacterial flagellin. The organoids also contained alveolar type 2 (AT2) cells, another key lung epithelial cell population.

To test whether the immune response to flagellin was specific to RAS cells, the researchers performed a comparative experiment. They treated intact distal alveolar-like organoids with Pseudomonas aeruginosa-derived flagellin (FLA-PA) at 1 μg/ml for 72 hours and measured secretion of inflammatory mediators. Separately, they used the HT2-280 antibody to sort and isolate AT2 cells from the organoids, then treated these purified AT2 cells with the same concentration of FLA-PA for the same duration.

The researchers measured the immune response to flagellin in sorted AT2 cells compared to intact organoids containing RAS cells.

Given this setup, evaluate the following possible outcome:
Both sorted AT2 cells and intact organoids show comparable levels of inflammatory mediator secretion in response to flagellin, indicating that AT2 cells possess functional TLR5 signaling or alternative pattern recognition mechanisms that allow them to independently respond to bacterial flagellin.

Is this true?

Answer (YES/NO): NO